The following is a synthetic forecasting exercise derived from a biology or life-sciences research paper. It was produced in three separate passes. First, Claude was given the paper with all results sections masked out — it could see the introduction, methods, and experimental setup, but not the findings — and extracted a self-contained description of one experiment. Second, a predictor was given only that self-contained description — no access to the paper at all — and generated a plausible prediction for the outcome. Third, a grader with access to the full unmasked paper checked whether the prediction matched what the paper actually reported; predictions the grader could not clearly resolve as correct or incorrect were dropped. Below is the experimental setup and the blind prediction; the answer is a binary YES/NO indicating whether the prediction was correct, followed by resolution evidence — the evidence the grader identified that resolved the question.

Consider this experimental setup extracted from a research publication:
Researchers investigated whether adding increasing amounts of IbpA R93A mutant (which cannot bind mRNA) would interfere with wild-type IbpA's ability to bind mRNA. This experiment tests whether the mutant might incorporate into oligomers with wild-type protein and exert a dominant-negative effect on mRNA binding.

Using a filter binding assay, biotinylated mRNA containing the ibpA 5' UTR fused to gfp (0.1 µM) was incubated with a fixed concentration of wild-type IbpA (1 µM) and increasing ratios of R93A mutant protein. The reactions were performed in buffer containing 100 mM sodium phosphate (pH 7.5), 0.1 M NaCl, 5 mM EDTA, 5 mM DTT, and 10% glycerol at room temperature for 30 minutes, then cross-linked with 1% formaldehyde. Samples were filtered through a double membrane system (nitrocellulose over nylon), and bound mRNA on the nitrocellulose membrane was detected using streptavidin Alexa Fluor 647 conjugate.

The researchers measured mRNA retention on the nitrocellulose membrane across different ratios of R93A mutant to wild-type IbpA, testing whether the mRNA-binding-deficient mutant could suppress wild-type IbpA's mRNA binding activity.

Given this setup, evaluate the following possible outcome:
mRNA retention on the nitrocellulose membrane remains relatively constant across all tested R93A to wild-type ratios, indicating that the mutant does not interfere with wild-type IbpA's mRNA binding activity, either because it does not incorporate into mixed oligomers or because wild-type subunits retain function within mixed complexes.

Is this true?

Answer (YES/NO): NO